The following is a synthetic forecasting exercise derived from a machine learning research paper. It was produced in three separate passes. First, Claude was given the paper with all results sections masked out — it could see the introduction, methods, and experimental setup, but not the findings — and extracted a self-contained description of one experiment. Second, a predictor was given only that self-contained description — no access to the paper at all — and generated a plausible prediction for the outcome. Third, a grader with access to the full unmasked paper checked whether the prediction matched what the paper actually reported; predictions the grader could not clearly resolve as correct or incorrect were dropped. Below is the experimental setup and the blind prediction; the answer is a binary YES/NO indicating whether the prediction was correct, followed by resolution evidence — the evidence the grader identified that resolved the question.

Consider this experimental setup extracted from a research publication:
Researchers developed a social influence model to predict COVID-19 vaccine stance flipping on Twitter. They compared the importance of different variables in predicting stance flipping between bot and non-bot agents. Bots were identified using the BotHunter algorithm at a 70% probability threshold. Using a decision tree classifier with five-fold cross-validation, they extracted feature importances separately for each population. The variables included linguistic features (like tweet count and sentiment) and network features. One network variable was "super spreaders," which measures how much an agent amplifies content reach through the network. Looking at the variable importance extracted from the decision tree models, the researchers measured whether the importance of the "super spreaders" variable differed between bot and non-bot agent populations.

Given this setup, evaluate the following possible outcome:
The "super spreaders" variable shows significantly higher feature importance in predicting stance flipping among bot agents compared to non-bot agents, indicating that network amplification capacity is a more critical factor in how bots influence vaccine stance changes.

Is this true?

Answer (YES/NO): NO